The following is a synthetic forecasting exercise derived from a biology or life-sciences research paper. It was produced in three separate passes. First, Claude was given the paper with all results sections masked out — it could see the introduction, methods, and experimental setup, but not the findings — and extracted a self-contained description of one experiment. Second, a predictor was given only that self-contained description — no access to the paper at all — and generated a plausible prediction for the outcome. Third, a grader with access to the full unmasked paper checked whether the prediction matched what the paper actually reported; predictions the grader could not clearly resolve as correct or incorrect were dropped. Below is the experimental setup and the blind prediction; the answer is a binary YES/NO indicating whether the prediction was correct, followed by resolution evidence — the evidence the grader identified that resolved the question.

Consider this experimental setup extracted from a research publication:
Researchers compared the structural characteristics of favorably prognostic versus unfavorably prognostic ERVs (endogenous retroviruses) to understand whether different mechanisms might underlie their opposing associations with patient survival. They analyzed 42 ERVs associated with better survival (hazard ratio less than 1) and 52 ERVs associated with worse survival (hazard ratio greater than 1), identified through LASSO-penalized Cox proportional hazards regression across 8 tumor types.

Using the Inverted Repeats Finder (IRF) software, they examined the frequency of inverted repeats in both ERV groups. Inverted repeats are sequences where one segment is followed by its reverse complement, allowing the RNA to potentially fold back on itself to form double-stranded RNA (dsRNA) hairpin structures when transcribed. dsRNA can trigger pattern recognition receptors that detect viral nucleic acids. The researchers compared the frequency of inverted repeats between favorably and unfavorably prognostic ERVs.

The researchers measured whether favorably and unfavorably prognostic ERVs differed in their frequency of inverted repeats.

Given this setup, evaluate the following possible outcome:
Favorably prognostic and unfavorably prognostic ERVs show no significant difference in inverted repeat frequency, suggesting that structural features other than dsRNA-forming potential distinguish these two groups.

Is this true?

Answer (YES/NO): NO